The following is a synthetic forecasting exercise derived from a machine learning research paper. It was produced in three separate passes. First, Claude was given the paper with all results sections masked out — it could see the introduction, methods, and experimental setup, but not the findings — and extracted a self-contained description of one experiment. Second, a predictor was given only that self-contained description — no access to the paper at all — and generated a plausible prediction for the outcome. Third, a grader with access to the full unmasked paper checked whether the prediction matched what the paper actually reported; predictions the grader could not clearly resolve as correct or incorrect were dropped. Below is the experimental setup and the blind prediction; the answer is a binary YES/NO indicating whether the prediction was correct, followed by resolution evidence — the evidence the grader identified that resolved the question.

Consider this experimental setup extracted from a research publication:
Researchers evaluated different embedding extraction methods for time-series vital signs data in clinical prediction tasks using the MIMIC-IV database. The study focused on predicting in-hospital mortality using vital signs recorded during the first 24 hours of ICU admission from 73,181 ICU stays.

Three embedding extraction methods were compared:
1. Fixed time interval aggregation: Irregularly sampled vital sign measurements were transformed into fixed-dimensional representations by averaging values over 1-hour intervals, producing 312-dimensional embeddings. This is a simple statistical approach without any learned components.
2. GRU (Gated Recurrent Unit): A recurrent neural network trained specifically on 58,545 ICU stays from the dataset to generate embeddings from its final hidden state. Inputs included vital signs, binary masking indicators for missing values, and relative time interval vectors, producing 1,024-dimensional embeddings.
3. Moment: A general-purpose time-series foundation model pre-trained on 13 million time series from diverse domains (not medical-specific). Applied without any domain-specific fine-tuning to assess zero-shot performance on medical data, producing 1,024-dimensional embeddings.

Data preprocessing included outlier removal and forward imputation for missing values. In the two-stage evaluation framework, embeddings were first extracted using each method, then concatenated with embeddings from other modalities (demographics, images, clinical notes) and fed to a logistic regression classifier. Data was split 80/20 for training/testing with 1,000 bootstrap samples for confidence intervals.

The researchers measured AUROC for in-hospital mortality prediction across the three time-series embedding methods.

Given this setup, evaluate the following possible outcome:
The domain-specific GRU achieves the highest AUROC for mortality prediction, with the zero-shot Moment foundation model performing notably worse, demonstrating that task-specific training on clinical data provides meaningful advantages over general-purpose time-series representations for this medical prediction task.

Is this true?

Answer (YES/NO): YES